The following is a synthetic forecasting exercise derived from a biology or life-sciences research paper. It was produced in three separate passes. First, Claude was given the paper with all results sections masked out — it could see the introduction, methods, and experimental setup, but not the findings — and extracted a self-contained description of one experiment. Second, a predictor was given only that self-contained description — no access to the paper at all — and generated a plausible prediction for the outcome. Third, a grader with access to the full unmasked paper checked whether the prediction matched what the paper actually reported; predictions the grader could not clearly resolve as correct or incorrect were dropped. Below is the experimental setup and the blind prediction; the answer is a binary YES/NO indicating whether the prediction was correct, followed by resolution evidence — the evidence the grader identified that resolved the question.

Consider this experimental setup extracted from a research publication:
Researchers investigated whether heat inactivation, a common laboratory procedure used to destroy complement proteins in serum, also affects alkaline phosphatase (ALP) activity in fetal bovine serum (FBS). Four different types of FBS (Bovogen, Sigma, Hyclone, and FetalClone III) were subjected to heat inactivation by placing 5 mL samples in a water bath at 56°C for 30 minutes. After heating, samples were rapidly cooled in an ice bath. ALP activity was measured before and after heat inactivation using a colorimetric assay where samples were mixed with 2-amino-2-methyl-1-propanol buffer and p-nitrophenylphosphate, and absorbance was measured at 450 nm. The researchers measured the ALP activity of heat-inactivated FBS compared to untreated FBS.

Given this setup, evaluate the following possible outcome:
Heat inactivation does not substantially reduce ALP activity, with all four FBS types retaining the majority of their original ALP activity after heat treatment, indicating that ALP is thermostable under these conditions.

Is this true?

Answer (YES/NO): NO